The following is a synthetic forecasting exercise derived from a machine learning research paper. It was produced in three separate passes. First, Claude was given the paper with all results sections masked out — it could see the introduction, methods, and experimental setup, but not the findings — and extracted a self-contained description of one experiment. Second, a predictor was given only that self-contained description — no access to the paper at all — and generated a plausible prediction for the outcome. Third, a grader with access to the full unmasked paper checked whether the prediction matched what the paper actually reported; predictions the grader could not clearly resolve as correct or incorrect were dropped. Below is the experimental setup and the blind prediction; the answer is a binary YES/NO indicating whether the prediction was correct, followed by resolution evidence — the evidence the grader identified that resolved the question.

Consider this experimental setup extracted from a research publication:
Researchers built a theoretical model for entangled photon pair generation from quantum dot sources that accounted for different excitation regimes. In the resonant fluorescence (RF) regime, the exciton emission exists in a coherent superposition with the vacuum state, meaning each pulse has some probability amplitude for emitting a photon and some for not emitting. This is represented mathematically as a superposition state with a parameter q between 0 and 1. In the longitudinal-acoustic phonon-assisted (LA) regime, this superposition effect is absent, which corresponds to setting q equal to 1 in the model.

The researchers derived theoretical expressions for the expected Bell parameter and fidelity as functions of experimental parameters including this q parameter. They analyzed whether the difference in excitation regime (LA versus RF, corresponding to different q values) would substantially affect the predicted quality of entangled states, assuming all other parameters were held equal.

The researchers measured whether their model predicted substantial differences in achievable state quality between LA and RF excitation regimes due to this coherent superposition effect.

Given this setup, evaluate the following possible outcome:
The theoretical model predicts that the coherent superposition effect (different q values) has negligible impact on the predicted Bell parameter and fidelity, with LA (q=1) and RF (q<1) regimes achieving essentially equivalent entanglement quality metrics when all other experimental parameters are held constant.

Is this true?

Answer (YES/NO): YES